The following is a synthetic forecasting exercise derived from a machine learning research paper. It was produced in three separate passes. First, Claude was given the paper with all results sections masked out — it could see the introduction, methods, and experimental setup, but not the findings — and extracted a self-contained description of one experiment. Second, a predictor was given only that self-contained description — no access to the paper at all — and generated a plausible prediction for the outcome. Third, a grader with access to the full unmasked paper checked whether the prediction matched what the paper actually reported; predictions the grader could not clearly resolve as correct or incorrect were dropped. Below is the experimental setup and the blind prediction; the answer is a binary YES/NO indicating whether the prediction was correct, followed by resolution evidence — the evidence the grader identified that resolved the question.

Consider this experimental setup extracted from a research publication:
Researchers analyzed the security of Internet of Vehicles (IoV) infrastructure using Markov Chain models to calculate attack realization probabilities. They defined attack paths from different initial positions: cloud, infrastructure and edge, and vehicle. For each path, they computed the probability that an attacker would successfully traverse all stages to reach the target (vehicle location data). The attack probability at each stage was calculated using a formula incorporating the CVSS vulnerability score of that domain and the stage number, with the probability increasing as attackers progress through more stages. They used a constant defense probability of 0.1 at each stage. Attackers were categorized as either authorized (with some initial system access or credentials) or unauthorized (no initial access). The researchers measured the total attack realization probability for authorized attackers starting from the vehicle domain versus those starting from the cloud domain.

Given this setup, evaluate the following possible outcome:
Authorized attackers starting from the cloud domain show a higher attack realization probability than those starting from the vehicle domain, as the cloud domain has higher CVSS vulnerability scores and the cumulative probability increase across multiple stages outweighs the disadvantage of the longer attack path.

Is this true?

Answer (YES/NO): NO